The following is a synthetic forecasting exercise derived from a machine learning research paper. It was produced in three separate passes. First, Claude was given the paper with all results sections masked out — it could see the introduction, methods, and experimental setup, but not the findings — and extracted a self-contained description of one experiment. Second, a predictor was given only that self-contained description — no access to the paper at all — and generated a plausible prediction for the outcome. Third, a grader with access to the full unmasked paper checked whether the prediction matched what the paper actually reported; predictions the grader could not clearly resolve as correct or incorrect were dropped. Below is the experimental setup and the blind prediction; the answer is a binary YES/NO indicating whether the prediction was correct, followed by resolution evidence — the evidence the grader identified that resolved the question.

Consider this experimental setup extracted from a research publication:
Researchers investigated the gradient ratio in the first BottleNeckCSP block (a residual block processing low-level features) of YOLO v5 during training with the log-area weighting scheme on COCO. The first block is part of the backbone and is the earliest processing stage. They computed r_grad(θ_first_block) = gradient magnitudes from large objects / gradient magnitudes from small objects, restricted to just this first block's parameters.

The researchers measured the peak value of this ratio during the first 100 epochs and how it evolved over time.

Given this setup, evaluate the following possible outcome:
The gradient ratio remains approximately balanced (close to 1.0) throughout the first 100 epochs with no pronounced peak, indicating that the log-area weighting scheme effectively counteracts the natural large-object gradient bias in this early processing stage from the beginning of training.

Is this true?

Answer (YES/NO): NO